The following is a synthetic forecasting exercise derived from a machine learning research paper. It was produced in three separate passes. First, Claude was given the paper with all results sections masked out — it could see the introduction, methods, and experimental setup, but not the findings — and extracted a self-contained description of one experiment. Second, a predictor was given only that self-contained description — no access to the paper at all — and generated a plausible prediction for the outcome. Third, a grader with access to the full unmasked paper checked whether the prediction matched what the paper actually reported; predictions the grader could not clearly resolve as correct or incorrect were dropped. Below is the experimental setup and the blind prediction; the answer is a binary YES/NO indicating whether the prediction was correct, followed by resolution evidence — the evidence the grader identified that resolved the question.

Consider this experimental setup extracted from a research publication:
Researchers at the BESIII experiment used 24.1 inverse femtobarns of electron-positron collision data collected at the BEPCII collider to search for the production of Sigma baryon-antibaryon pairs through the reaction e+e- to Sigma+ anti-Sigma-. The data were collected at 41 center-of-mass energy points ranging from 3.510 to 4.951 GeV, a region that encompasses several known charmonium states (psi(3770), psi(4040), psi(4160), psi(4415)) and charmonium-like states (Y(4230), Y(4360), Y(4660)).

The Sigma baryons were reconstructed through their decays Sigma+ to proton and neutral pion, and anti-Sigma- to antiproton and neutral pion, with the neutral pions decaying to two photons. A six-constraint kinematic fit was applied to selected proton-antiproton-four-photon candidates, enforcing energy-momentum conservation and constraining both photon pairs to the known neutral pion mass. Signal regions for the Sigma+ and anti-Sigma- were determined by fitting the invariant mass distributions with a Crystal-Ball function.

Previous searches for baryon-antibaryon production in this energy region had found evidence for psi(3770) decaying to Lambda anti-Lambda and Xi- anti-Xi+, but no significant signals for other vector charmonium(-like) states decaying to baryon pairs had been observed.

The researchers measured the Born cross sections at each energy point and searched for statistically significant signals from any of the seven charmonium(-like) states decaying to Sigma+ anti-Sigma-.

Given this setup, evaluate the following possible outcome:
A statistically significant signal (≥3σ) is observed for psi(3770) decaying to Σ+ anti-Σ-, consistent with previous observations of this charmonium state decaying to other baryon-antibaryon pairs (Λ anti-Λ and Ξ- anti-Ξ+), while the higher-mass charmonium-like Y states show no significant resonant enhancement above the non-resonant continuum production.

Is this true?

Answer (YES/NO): NO